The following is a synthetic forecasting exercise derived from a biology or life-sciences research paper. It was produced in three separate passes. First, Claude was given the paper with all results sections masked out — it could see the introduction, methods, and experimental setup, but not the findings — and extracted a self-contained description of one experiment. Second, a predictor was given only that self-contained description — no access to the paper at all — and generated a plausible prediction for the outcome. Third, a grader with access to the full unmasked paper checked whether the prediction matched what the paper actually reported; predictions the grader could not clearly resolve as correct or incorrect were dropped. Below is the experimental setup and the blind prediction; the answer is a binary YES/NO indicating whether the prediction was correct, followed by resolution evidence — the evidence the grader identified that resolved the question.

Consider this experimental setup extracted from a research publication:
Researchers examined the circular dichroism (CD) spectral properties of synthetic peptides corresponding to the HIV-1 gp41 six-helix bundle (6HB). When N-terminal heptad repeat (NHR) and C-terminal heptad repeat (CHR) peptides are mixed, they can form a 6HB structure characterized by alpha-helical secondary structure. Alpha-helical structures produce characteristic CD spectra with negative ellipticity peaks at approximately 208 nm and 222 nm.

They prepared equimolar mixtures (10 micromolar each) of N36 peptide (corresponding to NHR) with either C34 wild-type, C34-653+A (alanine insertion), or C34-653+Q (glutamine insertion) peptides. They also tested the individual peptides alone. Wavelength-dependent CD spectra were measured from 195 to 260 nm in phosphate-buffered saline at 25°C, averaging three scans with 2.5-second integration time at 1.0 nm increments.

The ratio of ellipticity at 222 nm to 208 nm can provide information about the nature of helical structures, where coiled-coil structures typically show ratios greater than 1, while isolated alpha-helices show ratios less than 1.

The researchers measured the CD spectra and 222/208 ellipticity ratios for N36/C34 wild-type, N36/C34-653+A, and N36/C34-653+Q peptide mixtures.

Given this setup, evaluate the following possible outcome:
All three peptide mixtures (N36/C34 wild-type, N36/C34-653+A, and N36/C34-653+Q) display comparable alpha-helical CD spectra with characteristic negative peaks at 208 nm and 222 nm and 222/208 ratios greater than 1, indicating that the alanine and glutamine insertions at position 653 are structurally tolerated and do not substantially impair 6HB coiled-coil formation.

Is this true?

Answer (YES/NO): NO